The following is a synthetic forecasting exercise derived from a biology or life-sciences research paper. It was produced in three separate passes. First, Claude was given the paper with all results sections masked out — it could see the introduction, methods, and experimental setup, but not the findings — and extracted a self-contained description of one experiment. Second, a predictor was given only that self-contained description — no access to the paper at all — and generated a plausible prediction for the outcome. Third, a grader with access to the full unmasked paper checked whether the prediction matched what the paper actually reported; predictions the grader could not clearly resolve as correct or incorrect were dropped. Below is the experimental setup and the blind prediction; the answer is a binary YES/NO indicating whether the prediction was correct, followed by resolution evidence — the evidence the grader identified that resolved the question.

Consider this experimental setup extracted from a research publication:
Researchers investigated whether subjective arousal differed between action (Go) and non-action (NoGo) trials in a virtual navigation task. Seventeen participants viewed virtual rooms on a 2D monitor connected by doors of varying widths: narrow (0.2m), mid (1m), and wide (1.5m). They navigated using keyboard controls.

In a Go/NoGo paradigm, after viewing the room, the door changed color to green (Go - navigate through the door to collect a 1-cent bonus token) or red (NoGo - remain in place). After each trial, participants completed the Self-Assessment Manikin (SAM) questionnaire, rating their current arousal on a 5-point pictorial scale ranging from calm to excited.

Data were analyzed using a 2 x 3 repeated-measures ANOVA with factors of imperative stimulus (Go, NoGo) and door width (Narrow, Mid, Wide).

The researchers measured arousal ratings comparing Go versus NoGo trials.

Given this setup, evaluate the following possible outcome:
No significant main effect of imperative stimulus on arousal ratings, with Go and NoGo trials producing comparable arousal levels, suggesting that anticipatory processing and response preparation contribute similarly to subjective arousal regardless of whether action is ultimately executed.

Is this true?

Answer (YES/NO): NO